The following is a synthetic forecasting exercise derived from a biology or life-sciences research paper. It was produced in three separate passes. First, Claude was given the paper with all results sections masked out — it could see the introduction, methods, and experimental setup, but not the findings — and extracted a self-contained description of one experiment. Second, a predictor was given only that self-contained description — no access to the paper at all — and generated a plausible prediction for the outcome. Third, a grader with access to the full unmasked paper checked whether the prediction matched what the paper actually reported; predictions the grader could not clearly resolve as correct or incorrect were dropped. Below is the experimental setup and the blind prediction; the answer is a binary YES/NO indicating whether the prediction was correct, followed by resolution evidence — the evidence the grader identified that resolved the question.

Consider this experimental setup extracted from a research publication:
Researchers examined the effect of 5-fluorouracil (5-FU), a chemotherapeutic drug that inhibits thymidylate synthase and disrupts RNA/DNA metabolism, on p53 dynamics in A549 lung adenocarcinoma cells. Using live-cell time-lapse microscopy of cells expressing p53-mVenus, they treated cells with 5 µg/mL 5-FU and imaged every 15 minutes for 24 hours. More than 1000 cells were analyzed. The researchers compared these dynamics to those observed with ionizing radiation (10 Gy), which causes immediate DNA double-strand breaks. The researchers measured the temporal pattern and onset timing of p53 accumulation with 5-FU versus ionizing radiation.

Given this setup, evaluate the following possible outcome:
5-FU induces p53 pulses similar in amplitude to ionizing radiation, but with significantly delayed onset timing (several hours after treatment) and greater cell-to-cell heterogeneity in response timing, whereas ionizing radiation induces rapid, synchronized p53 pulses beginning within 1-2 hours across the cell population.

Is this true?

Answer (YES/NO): NO